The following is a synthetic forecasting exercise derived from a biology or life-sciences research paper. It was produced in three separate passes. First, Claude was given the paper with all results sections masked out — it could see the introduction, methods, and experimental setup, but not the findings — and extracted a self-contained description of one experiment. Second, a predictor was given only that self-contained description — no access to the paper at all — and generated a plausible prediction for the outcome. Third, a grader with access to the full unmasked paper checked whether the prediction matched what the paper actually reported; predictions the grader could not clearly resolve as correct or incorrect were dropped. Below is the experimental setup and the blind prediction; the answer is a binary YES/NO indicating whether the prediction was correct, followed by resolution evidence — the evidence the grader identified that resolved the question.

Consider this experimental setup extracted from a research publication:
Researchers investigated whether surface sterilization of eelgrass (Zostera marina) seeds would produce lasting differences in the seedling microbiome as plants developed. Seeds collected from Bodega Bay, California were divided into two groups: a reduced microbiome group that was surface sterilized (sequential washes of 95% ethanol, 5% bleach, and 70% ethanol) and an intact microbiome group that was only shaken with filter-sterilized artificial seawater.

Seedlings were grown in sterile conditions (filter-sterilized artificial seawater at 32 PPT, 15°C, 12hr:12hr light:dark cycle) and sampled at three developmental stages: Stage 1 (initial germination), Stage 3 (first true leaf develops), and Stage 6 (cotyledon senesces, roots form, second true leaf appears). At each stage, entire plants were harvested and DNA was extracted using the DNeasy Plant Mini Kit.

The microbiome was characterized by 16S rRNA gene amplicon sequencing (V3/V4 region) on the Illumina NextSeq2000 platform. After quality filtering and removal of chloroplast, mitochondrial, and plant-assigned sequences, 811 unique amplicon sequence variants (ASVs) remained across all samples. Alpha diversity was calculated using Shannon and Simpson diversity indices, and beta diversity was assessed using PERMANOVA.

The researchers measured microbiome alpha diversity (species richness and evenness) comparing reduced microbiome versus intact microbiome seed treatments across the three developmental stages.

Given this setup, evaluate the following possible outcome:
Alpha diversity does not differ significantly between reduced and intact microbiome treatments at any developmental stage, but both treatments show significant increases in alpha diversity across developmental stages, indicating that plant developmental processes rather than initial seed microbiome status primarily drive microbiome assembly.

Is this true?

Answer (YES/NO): NO